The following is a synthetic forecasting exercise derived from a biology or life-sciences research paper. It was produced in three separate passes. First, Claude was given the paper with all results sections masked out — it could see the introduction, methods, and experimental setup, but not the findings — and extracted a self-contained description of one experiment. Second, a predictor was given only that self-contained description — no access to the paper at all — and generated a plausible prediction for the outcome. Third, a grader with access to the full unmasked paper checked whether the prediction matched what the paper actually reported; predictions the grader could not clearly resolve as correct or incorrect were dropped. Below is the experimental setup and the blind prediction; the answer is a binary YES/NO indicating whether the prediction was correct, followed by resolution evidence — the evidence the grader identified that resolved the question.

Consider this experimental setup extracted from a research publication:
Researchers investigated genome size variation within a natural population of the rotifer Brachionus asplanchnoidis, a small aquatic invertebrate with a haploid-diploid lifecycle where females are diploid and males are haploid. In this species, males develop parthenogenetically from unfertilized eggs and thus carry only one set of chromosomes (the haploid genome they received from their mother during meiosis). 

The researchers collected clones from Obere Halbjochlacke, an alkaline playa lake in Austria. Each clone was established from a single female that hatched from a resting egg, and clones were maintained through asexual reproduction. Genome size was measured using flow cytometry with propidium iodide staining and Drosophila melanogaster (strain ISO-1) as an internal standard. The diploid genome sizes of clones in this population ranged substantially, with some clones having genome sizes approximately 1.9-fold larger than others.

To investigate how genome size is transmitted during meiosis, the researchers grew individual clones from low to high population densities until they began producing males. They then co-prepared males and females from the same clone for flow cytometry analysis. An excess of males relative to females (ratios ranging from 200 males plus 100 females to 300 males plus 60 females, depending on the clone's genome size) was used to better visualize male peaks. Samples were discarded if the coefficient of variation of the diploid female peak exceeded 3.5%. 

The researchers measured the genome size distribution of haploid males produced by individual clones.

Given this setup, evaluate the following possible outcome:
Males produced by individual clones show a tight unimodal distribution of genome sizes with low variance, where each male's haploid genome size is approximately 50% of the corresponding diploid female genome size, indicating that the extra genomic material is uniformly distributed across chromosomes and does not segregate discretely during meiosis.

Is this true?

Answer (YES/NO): NO